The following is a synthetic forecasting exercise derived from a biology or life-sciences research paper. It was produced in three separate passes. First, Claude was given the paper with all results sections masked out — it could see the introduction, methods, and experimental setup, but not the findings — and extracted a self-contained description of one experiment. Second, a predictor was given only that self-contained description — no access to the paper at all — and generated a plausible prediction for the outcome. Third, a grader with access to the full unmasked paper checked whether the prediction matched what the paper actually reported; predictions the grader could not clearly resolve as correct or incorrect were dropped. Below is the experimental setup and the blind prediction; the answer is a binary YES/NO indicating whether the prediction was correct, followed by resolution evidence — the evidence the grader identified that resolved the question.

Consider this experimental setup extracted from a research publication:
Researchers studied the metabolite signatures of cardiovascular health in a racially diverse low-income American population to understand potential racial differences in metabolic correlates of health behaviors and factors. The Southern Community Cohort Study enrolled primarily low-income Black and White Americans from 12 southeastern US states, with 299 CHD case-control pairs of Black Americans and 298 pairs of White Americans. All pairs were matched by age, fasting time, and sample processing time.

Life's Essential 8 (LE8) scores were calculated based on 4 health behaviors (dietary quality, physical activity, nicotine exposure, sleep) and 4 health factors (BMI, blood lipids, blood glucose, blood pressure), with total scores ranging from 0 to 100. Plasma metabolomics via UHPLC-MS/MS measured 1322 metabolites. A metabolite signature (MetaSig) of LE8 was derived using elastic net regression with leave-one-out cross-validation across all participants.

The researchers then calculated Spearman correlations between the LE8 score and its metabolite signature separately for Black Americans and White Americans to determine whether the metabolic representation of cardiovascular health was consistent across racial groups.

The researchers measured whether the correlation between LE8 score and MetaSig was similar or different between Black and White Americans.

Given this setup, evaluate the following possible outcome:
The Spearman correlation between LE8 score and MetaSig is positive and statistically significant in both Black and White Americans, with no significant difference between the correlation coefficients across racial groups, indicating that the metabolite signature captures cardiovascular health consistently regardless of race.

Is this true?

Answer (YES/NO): YES